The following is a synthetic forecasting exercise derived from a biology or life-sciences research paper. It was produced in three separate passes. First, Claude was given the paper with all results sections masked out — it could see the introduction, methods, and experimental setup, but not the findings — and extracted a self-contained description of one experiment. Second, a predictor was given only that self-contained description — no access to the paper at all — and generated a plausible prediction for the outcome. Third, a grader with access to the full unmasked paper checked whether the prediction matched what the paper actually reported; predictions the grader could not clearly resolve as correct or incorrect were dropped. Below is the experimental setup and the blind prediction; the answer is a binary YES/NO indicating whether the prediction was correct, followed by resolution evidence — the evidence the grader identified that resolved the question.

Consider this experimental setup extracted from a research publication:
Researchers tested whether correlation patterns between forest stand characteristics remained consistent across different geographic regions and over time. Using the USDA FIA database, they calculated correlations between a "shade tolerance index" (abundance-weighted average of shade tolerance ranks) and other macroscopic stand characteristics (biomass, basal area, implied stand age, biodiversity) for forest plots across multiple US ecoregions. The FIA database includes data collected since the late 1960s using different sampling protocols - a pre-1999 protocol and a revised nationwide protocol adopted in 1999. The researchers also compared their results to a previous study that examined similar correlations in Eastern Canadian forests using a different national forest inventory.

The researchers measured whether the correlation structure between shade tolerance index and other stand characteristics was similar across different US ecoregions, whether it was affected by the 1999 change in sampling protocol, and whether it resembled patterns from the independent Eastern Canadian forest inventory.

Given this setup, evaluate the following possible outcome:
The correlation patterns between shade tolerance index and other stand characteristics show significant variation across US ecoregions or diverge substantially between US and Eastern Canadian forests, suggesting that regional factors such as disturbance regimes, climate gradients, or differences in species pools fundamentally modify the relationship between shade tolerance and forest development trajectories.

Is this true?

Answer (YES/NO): NO